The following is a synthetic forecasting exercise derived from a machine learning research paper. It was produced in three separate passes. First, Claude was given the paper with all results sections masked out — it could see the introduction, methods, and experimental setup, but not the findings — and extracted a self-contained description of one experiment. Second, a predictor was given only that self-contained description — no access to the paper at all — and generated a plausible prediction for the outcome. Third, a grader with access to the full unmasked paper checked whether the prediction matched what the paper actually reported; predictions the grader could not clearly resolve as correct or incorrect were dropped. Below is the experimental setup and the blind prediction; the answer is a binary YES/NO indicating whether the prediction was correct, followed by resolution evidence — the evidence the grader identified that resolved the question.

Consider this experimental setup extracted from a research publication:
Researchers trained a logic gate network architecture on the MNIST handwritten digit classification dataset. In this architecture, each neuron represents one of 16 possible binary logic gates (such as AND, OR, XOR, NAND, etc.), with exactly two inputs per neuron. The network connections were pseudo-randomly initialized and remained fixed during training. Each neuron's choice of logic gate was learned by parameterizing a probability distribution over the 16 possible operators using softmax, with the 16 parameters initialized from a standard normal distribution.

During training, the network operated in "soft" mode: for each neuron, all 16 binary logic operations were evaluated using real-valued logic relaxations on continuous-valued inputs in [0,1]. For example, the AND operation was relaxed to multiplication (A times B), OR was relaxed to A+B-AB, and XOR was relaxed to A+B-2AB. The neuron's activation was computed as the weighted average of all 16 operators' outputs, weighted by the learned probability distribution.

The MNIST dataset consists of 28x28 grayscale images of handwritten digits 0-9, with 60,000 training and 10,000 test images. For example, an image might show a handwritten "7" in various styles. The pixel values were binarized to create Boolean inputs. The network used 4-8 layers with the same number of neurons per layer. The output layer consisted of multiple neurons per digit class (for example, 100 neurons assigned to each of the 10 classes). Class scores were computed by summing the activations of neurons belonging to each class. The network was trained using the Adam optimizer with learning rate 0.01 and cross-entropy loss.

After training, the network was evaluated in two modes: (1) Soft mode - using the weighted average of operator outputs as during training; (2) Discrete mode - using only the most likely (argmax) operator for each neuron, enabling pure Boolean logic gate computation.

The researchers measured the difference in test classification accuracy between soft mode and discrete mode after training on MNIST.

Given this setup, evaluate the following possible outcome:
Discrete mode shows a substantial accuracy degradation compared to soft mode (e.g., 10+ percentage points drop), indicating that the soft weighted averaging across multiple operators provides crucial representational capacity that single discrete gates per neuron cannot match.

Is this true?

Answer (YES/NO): NO